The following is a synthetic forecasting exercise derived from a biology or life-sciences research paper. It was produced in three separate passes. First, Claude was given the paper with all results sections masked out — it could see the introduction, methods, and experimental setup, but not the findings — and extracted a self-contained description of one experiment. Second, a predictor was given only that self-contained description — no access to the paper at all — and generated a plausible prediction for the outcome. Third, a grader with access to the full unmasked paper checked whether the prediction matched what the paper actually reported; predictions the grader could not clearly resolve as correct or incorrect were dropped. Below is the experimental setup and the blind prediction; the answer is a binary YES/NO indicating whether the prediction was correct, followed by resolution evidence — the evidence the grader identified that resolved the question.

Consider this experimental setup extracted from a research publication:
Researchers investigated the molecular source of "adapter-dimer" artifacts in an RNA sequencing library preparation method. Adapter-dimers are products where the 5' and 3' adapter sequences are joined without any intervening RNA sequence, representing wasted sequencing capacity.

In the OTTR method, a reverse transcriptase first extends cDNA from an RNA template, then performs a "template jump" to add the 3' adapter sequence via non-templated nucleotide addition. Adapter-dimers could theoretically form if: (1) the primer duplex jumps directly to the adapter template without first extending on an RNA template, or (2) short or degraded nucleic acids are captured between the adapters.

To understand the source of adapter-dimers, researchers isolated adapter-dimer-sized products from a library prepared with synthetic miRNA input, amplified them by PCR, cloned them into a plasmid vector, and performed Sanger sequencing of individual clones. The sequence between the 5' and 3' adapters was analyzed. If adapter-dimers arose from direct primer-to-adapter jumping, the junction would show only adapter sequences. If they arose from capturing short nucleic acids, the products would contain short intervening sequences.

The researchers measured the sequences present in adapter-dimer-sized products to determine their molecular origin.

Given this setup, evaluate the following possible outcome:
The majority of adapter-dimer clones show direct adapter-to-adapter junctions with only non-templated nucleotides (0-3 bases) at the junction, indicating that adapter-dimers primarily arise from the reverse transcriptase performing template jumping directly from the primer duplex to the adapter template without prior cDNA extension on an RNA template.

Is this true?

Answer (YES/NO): NO